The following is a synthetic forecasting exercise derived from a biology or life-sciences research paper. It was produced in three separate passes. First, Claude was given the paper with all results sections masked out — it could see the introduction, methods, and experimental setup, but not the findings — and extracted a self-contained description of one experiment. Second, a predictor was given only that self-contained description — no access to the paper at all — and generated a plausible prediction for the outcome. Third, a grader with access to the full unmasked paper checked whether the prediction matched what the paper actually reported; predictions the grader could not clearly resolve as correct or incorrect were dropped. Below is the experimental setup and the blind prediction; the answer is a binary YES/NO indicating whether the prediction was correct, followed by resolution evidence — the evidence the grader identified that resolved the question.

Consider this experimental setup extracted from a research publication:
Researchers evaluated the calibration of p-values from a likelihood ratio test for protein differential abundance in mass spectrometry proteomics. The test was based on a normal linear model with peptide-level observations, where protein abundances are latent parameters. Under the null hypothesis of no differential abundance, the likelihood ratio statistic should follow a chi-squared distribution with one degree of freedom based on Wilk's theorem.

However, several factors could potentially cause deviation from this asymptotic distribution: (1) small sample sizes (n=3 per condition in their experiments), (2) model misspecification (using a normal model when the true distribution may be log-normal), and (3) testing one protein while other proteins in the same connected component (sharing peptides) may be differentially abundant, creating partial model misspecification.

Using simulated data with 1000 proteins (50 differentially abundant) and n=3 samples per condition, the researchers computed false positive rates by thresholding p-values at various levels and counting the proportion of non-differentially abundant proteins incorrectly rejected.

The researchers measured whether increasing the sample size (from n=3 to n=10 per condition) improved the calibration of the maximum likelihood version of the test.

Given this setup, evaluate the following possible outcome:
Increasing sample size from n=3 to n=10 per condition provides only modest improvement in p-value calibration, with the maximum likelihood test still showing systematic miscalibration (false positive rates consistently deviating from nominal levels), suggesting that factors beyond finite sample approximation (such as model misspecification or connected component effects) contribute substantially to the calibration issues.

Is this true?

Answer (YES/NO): NO